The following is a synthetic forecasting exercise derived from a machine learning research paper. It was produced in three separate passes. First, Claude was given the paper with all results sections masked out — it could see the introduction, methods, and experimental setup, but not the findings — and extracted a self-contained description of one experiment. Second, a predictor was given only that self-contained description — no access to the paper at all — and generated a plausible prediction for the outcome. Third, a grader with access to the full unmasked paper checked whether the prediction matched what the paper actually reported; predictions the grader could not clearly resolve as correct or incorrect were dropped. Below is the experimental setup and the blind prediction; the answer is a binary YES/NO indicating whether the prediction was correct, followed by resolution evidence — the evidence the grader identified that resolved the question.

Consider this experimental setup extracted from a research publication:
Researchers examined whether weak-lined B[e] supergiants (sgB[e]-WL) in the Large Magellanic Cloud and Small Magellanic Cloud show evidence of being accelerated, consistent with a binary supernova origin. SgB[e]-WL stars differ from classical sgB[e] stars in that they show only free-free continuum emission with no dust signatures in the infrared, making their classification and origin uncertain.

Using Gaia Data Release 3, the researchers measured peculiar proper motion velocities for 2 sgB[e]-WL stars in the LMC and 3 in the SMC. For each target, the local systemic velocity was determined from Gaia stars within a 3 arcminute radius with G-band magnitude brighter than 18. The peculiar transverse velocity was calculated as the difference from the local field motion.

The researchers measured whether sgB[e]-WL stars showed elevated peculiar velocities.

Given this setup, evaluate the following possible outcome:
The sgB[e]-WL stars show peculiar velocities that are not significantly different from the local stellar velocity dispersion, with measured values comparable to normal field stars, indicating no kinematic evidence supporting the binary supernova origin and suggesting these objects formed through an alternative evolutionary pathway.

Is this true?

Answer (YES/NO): NO